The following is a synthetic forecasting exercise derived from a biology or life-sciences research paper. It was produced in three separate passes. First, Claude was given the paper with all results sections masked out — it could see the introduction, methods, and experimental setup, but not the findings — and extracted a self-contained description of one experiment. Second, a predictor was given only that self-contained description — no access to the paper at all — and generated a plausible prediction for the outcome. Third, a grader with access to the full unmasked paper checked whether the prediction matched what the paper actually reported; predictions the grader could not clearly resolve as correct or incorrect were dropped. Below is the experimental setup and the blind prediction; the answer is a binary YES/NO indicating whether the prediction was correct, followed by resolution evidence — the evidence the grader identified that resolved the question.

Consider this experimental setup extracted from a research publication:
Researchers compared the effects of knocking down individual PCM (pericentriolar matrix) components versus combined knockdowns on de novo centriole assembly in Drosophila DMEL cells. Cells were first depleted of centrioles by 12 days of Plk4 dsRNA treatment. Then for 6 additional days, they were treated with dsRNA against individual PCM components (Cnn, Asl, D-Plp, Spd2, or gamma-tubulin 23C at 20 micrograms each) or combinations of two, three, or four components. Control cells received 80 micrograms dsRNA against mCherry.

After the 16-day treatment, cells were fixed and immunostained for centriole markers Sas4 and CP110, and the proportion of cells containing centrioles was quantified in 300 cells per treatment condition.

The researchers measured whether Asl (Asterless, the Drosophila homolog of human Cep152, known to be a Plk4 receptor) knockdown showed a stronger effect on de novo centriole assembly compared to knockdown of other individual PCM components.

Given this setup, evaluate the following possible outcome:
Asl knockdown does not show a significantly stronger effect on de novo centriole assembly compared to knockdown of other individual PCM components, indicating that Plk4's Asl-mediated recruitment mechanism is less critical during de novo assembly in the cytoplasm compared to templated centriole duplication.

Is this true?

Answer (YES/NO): NO